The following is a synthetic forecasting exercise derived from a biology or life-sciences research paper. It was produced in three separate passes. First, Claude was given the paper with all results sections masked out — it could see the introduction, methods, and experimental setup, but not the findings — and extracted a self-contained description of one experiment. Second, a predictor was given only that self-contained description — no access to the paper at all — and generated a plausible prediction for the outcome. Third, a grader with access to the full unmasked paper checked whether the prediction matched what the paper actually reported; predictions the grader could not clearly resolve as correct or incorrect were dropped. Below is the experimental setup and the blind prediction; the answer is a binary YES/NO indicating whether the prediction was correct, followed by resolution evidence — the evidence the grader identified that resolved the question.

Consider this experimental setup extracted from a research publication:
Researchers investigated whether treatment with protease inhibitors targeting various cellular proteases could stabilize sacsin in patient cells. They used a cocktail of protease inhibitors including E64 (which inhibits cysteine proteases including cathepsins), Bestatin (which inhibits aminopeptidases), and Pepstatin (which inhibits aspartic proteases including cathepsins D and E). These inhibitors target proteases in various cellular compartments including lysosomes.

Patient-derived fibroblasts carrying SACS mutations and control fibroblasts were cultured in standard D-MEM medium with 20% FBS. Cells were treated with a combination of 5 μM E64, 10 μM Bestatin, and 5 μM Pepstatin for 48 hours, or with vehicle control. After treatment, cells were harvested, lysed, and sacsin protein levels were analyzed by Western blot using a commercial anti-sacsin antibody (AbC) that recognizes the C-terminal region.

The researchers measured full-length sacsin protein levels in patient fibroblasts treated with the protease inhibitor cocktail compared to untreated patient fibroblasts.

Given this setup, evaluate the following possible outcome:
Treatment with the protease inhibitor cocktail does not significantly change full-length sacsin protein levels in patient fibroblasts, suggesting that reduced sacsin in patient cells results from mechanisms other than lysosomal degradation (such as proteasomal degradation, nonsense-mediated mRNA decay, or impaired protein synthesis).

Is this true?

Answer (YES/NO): YES